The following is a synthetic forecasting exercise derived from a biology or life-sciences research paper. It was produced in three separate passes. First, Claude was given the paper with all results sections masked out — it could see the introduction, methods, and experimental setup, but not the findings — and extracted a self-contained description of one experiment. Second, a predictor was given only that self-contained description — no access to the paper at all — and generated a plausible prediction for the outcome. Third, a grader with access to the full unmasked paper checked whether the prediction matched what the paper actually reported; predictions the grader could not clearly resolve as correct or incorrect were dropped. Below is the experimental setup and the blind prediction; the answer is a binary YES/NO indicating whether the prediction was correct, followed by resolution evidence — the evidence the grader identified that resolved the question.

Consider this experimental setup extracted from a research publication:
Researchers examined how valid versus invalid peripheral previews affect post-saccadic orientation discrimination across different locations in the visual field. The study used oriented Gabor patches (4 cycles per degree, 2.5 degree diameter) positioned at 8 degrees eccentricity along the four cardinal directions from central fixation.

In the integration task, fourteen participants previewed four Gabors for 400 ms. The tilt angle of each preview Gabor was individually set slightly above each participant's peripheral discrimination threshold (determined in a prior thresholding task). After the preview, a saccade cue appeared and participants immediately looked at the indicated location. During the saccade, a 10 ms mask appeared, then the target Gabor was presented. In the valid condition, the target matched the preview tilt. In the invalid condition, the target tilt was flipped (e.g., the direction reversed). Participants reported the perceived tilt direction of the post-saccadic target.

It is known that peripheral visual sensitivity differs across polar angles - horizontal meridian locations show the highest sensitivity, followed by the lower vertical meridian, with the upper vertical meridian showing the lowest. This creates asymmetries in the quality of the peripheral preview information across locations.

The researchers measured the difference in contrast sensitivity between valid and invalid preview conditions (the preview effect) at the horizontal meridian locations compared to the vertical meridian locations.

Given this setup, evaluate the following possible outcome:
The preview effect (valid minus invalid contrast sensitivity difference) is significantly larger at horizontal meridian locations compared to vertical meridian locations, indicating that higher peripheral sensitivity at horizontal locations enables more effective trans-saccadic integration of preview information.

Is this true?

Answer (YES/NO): NO